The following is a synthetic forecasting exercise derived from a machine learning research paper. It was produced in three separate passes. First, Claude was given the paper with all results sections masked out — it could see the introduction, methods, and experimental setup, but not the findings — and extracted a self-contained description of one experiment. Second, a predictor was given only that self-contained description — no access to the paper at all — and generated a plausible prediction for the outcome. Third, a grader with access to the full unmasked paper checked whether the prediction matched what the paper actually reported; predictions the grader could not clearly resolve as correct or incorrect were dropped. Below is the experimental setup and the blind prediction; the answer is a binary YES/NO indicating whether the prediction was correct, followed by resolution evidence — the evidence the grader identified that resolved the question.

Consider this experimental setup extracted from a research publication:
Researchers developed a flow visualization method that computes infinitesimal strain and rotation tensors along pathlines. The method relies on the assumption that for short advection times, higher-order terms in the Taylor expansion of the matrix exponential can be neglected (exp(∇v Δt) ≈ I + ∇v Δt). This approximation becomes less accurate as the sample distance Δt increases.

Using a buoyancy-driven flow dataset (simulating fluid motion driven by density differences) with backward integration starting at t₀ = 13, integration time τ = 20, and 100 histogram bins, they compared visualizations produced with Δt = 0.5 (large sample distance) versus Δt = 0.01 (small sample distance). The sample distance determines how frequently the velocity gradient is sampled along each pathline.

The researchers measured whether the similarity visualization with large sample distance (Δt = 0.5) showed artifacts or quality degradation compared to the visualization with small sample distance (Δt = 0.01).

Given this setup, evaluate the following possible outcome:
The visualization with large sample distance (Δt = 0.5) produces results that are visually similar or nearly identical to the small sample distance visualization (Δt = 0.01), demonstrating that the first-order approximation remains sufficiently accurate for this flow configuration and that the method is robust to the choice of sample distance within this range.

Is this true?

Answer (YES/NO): NO